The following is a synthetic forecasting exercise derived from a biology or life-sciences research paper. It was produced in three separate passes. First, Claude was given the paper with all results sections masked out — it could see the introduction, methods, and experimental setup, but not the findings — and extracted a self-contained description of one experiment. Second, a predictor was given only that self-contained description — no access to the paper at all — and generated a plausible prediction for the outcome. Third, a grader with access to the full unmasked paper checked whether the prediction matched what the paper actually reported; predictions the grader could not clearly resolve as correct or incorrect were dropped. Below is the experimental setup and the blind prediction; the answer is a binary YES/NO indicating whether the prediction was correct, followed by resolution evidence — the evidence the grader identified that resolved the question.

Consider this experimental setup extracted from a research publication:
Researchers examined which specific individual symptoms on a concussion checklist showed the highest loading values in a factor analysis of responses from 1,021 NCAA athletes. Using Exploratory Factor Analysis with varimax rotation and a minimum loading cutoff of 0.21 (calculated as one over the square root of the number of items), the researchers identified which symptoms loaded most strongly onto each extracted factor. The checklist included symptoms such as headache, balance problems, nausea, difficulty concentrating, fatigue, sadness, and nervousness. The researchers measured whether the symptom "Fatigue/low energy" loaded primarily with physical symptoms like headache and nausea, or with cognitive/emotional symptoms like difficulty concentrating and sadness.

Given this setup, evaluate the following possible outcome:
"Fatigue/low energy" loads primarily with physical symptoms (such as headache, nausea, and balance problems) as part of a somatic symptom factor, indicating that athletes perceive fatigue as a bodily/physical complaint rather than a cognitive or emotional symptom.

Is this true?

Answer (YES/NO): NO